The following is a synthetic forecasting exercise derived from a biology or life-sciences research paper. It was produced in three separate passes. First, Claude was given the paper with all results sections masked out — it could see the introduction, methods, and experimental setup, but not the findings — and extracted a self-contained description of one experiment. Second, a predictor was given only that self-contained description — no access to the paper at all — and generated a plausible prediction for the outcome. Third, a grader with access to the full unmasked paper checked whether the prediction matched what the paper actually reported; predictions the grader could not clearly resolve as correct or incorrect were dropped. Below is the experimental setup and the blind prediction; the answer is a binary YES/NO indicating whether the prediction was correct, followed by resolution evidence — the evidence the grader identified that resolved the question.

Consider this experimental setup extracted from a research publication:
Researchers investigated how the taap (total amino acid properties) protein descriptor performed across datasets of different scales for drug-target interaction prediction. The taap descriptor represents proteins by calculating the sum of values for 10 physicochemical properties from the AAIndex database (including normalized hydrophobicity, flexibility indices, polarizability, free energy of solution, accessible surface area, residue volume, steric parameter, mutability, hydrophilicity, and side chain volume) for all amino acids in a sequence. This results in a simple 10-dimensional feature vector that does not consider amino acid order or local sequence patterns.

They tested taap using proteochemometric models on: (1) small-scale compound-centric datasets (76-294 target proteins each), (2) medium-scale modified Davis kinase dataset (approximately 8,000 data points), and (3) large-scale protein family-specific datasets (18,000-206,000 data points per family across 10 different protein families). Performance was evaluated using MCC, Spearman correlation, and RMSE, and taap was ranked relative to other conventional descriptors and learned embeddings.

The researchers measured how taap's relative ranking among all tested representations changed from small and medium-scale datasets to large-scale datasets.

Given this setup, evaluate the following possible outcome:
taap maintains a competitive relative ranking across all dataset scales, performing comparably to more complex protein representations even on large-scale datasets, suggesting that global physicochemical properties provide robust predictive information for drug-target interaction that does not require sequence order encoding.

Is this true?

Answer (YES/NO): NO